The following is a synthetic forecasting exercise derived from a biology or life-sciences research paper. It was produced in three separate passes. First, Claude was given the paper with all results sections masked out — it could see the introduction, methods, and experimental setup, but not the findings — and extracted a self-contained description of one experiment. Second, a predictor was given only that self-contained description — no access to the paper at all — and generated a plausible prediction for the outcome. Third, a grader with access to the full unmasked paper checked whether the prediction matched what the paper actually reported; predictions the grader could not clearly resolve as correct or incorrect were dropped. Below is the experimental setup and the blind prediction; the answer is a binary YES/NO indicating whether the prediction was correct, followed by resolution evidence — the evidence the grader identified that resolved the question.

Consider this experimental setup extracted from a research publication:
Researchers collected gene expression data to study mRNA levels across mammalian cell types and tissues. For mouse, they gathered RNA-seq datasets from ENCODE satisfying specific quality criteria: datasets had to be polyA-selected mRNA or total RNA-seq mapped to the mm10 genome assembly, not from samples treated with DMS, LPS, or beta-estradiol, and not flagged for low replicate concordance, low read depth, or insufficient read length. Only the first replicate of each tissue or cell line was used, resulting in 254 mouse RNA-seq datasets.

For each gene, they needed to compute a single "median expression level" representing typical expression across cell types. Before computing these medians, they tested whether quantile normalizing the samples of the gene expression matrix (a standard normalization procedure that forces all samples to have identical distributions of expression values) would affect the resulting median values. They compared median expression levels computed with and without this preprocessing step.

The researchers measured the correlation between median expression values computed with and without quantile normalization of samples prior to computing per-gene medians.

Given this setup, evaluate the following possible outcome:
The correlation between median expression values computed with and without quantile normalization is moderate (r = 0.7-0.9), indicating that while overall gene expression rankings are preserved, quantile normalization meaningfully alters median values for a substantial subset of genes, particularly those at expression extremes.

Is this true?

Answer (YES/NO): NO